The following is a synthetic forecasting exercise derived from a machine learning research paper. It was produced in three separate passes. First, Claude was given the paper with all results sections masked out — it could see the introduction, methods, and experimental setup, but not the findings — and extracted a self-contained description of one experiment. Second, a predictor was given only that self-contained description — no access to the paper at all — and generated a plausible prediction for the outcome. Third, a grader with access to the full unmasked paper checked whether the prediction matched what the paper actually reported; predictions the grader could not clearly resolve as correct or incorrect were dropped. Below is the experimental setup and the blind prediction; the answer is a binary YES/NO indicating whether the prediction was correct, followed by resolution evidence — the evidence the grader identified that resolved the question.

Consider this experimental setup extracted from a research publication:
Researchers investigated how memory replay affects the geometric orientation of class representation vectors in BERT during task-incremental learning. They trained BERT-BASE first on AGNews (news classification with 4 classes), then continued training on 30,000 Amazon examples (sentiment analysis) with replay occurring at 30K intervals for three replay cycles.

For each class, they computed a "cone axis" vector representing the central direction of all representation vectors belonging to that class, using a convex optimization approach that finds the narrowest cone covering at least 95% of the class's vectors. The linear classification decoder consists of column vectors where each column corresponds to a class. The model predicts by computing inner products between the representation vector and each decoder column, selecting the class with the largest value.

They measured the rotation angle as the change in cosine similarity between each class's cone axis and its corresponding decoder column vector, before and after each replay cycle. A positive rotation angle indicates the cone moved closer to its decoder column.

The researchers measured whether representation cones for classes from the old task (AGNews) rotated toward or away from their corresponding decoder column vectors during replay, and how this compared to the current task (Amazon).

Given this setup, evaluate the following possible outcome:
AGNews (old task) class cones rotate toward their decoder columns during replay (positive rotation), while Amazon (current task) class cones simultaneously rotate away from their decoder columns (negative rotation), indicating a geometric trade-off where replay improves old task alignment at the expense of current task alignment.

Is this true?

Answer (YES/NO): YES